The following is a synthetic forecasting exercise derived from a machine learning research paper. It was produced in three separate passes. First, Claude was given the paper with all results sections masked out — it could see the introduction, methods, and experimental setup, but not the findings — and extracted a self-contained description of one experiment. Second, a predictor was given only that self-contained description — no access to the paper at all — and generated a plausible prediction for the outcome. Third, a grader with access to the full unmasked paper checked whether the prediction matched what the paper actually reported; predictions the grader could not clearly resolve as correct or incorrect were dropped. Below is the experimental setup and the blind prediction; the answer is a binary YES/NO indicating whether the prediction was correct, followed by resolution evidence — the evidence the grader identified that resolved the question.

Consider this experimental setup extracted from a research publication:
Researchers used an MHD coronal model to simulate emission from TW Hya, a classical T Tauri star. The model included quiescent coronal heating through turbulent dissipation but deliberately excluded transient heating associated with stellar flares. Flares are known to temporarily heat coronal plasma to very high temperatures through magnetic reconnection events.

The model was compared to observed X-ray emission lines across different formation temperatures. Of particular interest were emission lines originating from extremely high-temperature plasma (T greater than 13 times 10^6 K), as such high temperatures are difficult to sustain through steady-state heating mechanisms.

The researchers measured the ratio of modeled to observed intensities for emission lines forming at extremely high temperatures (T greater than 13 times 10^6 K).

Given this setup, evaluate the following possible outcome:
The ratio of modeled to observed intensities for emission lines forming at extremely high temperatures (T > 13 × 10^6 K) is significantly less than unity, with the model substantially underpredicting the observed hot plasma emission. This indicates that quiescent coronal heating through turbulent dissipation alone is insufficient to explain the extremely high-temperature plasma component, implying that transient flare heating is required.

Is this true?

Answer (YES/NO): YES